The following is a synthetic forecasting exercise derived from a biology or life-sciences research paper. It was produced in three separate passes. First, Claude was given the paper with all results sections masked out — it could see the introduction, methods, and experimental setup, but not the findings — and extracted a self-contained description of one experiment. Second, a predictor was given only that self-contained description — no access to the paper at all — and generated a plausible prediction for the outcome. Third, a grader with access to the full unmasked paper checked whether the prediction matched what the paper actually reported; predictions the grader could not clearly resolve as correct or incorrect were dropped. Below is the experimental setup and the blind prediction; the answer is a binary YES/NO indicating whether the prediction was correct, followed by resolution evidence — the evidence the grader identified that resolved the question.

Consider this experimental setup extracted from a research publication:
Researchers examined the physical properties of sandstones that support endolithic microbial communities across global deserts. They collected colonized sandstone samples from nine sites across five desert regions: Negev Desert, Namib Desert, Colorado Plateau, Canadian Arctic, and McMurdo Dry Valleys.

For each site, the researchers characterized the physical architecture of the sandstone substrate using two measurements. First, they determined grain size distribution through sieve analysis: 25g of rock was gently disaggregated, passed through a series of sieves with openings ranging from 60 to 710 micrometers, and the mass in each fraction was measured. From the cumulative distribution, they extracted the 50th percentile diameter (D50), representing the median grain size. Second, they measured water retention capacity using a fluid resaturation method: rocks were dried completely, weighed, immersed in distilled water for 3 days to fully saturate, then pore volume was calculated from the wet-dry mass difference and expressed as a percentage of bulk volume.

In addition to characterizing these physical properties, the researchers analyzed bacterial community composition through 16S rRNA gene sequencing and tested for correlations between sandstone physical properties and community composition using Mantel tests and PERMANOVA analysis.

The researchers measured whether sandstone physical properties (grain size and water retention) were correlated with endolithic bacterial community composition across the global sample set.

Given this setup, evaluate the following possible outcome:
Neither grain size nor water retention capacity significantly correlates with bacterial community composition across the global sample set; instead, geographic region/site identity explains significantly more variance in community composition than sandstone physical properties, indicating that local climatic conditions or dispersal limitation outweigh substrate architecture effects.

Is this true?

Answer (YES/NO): NO